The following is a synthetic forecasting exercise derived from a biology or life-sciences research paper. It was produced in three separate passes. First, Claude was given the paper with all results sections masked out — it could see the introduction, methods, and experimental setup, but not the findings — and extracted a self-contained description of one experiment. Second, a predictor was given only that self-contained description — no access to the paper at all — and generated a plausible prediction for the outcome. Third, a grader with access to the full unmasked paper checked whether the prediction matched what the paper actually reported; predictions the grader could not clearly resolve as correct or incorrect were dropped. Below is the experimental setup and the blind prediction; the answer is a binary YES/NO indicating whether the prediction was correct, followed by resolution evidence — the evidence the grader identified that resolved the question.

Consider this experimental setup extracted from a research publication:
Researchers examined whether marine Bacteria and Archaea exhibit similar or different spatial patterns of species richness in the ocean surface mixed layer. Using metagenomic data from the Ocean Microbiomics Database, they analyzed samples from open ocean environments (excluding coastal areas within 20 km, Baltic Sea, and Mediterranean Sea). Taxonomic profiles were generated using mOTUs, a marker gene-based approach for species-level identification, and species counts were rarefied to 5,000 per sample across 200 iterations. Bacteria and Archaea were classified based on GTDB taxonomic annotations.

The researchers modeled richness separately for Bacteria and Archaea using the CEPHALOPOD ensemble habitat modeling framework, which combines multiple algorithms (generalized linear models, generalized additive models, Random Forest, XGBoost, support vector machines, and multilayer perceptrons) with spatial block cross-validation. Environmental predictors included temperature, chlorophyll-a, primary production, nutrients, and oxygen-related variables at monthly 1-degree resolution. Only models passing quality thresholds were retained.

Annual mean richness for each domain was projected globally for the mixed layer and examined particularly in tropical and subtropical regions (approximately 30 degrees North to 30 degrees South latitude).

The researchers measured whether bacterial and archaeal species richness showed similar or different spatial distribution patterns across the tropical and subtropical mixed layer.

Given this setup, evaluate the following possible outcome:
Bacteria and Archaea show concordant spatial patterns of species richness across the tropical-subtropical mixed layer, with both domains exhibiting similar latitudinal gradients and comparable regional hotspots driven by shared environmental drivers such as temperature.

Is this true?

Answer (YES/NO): NO